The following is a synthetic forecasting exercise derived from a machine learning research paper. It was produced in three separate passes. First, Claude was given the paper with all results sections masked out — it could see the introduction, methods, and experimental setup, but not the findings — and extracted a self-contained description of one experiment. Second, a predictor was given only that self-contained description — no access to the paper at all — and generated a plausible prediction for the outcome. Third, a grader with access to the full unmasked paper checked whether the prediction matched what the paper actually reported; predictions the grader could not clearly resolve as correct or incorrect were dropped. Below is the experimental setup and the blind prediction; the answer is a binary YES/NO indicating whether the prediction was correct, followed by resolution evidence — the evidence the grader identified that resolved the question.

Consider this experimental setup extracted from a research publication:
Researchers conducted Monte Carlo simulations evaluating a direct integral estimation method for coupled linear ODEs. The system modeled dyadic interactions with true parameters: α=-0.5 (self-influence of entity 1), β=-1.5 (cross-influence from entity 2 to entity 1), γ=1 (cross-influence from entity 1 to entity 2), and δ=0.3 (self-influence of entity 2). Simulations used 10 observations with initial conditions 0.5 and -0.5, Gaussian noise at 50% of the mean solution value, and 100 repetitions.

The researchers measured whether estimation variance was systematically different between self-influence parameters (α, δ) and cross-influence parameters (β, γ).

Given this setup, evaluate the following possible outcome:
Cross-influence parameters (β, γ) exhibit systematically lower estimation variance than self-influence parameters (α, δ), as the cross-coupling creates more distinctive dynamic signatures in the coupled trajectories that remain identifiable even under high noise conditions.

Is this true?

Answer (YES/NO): NO